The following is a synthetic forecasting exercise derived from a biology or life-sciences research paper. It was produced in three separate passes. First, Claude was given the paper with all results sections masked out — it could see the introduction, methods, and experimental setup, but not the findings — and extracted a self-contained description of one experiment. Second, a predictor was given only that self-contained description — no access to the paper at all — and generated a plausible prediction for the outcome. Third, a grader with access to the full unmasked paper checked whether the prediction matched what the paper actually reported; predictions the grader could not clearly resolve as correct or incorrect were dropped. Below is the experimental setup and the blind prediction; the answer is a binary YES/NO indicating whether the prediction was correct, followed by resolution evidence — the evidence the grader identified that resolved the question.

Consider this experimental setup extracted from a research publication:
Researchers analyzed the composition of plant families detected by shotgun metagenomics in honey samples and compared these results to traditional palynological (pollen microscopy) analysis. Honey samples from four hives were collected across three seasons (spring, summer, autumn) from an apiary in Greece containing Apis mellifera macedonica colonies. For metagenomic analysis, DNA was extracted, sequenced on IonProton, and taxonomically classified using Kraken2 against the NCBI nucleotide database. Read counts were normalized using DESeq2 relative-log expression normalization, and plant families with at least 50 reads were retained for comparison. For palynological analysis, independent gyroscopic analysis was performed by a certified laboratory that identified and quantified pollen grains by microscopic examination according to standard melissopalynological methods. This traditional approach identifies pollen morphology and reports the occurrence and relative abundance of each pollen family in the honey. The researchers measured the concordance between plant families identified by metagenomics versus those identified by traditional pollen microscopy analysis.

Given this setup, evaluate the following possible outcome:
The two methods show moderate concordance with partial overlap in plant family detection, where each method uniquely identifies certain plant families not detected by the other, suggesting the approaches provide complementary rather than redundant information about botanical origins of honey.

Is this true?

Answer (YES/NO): YES